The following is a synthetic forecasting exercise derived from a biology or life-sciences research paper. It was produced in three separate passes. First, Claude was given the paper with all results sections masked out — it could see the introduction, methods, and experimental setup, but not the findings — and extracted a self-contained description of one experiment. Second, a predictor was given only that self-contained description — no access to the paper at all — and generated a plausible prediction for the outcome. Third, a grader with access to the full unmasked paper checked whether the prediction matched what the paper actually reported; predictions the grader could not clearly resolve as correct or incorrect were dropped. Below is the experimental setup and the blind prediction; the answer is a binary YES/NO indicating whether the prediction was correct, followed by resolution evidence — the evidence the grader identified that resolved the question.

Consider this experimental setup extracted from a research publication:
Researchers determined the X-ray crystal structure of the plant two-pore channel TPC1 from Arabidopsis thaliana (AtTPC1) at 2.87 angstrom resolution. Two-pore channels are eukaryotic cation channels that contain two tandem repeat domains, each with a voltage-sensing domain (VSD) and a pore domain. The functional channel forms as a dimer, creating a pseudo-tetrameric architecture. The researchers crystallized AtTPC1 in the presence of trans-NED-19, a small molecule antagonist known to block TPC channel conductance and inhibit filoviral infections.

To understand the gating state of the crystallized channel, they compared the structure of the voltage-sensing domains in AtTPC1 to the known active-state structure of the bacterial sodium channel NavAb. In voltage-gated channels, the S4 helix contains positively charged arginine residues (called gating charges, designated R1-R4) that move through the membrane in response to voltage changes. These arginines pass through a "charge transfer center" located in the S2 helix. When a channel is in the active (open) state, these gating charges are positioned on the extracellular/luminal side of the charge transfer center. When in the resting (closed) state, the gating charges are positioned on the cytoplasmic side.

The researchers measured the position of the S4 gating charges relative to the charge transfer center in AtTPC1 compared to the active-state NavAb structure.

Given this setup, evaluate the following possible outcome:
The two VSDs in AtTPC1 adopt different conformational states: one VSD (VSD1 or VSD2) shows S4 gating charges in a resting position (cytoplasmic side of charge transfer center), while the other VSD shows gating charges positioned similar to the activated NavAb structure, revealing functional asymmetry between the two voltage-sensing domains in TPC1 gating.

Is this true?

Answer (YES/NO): NO